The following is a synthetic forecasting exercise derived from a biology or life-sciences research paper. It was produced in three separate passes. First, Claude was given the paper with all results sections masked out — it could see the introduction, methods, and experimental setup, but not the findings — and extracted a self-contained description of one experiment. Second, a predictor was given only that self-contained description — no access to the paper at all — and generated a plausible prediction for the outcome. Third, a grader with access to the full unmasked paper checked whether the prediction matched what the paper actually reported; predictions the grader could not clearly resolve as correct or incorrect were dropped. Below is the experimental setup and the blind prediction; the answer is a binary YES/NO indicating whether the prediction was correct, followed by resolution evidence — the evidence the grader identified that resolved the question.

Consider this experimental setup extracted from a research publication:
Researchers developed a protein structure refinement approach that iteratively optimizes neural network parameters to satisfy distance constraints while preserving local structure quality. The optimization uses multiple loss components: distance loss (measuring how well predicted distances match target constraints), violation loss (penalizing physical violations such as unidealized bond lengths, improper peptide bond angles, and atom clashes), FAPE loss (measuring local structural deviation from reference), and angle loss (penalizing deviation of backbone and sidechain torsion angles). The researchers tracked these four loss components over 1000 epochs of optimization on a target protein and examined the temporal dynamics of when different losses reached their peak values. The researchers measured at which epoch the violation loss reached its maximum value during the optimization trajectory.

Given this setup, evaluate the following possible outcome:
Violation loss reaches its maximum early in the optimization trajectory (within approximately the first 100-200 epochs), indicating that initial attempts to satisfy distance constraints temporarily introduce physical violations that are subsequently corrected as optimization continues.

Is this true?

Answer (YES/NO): YES